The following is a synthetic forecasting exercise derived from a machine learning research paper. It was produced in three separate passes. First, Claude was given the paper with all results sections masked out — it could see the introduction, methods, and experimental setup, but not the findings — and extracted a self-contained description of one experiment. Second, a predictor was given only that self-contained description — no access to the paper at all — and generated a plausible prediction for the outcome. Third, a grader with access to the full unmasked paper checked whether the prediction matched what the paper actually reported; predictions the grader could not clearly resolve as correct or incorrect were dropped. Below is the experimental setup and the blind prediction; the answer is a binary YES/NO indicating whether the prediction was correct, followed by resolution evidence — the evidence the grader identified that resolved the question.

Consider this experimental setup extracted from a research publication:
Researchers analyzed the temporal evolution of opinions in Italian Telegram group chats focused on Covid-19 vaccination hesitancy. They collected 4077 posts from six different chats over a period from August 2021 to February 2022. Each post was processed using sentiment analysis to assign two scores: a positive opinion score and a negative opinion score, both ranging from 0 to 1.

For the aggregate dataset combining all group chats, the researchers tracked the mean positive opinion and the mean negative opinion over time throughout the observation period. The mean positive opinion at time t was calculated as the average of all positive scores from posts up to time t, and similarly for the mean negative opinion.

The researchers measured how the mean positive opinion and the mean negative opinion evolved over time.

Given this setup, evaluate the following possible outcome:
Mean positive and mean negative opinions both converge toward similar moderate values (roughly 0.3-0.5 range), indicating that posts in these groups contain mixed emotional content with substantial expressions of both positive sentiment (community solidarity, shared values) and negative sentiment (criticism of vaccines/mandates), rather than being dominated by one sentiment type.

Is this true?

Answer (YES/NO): NO